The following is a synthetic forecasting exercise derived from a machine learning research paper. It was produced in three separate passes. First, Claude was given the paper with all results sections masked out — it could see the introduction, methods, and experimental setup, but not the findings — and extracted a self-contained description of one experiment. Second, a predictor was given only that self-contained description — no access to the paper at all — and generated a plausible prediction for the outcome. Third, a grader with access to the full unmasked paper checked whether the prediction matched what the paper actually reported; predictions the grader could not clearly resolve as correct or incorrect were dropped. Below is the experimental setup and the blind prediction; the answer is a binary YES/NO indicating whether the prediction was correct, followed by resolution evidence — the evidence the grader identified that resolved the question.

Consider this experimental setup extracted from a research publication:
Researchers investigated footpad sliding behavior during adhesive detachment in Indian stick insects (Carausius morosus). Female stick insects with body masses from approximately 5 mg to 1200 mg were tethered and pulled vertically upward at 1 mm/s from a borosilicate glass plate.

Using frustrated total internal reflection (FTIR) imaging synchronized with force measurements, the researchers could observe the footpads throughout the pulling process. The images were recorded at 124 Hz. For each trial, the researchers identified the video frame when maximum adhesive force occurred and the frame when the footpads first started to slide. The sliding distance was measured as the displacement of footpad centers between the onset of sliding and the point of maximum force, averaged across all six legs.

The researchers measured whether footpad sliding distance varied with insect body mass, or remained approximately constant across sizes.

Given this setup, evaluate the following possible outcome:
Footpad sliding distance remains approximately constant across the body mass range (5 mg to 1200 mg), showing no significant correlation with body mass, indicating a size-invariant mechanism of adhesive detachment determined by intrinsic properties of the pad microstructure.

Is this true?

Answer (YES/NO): NO